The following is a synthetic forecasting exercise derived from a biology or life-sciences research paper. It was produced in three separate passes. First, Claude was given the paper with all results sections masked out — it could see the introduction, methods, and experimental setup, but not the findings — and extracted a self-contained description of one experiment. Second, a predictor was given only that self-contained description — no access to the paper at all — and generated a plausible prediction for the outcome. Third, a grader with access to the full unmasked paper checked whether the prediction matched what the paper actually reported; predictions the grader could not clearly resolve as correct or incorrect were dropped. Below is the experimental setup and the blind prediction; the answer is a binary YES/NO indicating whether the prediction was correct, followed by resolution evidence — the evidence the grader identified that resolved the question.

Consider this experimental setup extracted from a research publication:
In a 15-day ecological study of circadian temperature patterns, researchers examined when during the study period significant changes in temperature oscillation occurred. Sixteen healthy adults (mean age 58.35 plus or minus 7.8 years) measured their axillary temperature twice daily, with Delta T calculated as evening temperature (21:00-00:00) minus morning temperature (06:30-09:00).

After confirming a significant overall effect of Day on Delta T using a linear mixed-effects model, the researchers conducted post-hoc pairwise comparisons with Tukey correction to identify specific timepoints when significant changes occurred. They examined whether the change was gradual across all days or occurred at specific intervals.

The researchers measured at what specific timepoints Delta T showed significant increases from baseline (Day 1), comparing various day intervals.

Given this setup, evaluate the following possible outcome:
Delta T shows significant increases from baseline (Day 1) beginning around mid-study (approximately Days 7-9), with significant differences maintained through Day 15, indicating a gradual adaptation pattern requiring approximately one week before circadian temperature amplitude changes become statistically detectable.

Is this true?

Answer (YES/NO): YES